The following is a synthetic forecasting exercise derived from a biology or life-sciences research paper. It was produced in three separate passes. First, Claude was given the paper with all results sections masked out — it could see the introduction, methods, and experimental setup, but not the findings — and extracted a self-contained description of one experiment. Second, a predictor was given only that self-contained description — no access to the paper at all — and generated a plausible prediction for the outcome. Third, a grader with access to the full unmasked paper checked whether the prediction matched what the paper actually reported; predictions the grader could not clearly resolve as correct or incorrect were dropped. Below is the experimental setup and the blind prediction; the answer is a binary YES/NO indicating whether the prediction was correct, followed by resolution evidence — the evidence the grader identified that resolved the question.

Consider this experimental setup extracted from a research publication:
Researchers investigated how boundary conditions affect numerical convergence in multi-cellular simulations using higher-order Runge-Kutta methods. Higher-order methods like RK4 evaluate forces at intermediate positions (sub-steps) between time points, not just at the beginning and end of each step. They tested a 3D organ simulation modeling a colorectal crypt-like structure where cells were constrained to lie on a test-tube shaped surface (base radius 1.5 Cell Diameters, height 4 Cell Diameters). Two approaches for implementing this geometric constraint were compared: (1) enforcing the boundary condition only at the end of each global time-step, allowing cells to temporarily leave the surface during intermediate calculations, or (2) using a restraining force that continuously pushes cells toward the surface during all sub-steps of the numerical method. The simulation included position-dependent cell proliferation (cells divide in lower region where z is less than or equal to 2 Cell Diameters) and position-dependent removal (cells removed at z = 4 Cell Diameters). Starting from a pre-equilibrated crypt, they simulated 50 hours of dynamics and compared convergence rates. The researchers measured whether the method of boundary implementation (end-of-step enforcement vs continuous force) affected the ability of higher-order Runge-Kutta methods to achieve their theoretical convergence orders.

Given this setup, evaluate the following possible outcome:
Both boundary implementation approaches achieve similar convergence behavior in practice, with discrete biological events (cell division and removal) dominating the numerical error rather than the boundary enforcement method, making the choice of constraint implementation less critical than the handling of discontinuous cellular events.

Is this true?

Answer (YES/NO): NO